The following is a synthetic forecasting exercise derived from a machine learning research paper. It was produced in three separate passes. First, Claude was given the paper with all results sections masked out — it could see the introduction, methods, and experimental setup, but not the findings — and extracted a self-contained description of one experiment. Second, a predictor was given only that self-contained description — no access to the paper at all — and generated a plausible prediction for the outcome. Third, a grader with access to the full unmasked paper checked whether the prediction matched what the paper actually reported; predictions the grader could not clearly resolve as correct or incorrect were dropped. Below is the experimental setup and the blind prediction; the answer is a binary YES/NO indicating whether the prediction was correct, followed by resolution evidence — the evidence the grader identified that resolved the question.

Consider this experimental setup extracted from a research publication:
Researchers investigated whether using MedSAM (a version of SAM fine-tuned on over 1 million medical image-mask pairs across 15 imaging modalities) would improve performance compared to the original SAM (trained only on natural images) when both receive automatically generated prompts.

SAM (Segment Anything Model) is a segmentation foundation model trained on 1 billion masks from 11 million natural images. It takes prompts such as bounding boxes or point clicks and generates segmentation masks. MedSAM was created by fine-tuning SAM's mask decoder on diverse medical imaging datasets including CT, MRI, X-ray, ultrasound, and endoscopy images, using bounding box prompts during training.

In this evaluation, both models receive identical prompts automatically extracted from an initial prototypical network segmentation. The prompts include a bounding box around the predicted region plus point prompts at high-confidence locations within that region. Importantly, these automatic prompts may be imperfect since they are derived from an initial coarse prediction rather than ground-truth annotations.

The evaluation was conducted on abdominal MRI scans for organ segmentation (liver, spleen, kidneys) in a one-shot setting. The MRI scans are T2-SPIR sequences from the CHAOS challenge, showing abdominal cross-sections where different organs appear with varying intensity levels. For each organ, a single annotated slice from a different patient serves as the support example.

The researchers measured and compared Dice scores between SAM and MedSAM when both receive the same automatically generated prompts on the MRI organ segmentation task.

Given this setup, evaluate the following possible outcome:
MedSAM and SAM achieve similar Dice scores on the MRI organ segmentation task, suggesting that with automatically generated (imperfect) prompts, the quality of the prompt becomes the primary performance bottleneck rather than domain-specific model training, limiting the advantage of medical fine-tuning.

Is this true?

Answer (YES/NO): NO